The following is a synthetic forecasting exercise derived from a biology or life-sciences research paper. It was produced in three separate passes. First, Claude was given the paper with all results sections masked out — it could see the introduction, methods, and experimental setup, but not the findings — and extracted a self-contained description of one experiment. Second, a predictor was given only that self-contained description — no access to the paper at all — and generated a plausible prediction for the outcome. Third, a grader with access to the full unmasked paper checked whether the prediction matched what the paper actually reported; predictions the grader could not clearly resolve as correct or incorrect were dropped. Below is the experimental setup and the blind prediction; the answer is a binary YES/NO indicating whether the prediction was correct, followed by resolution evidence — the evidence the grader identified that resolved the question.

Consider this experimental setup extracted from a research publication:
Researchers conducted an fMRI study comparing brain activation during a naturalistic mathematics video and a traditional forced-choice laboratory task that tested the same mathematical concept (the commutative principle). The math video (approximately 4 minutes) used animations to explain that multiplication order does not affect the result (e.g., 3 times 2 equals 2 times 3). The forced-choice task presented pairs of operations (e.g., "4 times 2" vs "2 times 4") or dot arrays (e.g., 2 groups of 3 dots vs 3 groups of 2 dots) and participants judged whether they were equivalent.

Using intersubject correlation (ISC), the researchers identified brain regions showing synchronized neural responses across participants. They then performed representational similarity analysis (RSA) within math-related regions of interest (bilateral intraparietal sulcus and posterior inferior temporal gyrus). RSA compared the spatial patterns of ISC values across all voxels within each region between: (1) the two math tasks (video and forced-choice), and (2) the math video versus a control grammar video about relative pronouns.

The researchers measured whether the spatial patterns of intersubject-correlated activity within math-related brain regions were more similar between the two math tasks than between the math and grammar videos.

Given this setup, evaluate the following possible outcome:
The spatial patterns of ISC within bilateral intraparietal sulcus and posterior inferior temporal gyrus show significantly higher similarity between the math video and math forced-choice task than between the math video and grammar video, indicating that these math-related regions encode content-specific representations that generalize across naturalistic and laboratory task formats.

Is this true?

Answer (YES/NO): YES